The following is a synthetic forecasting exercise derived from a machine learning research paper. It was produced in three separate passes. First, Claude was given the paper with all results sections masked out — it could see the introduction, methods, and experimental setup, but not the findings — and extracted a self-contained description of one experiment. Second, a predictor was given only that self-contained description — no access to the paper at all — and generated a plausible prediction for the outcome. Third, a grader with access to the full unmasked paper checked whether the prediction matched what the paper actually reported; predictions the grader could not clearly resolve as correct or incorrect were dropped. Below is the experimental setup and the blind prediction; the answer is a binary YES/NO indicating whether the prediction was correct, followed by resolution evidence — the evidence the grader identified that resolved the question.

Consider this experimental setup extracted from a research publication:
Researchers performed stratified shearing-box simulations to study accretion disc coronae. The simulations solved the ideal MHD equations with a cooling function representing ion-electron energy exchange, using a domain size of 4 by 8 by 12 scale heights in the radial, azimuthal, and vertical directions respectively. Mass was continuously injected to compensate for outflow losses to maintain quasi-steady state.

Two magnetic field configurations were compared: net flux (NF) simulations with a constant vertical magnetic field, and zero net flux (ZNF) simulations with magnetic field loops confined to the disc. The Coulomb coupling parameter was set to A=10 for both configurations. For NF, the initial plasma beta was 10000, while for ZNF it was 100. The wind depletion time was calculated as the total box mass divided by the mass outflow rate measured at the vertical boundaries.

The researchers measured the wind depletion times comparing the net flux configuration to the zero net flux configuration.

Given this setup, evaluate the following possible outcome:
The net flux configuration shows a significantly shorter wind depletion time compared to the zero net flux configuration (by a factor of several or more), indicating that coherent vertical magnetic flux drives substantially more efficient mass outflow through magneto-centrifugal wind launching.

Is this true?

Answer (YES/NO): YES